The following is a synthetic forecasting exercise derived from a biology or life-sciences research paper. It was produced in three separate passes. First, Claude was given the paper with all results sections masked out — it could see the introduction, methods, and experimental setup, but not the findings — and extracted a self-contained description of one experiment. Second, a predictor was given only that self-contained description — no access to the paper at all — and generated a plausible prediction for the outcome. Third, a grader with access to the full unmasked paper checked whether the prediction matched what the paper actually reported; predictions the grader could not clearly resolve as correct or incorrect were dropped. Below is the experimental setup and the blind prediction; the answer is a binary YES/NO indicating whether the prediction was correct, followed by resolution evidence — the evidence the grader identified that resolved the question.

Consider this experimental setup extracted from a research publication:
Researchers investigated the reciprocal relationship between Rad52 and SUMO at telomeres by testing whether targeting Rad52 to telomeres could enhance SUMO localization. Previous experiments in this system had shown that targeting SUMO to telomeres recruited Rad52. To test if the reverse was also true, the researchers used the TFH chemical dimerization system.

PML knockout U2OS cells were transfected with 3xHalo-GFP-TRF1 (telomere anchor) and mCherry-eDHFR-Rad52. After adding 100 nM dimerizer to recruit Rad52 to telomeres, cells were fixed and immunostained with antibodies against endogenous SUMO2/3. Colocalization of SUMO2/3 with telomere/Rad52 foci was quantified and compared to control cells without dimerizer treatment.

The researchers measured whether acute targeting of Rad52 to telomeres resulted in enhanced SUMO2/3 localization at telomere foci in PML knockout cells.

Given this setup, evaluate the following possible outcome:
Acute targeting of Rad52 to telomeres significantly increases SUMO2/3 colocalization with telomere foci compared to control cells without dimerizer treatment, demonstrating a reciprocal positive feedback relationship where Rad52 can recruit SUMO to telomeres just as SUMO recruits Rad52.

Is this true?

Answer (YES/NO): YES